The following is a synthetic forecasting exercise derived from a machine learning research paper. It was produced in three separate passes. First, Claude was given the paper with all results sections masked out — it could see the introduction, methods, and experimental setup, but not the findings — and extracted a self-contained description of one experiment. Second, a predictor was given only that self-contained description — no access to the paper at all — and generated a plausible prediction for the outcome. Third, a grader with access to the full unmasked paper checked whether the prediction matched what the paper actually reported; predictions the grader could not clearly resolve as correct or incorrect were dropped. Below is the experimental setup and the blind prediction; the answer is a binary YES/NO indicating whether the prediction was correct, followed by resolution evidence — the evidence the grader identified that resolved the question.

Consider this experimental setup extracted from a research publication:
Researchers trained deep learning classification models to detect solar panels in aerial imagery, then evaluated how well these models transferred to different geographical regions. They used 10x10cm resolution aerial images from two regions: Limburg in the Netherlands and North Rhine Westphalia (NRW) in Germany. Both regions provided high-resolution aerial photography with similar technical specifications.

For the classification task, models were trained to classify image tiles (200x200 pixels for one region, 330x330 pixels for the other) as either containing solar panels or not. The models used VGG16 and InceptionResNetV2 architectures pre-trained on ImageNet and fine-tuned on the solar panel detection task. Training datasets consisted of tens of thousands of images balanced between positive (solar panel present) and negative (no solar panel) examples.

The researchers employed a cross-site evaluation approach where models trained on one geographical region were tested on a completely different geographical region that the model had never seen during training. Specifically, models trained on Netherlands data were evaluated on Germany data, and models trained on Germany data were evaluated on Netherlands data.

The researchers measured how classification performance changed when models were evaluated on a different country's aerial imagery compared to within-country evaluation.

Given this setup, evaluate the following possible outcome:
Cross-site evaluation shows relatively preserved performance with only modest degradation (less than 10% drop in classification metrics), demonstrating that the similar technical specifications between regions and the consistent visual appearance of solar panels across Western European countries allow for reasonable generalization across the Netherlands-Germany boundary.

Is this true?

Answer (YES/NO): NO